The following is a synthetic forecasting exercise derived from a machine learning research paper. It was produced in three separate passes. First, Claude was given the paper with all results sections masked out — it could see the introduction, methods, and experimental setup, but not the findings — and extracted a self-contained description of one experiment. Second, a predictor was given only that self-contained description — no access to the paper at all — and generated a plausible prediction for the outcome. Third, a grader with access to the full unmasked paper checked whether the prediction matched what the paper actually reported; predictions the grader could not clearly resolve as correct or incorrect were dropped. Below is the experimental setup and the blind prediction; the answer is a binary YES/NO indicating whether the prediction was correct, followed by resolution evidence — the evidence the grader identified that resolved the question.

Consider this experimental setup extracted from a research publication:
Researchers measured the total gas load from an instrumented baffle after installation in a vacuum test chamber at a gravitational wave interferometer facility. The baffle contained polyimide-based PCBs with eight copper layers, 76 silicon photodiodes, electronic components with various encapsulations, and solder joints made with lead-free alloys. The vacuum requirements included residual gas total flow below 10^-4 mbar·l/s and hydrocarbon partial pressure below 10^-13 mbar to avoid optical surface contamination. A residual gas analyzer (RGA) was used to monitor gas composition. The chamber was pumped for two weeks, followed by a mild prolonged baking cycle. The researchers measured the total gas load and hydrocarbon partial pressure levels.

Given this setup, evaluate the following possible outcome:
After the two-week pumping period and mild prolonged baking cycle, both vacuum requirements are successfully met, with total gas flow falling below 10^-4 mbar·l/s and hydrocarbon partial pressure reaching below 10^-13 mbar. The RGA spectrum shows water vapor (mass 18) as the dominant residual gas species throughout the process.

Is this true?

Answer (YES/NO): NO